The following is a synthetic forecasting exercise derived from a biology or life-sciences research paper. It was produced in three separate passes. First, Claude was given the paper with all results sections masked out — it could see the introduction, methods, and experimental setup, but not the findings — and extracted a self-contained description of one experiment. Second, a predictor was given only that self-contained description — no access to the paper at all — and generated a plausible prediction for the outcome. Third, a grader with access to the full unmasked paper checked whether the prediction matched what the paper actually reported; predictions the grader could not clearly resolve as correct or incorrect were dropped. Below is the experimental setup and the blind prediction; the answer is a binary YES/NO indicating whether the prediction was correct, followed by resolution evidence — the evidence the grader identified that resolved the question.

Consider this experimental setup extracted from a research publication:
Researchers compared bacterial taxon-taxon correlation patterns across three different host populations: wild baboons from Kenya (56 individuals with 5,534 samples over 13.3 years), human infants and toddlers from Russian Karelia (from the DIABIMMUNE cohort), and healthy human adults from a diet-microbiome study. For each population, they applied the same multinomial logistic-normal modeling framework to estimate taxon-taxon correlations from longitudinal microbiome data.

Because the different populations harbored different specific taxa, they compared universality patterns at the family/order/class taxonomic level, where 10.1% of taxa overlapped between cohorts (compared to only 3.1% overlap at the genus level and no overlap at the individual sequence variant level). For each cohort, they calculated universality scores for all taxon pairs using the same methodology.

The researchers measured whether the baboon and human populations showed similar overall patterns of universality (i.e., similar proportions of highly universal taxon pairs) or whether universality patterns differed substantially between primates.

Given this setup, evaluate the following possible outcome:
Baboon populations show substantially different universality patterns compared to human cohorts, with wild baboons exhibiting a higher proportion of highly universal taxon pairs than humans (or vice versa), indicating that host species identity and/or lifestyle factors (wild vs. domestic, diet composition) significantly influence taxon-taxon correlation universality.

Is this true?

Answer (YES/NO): NO